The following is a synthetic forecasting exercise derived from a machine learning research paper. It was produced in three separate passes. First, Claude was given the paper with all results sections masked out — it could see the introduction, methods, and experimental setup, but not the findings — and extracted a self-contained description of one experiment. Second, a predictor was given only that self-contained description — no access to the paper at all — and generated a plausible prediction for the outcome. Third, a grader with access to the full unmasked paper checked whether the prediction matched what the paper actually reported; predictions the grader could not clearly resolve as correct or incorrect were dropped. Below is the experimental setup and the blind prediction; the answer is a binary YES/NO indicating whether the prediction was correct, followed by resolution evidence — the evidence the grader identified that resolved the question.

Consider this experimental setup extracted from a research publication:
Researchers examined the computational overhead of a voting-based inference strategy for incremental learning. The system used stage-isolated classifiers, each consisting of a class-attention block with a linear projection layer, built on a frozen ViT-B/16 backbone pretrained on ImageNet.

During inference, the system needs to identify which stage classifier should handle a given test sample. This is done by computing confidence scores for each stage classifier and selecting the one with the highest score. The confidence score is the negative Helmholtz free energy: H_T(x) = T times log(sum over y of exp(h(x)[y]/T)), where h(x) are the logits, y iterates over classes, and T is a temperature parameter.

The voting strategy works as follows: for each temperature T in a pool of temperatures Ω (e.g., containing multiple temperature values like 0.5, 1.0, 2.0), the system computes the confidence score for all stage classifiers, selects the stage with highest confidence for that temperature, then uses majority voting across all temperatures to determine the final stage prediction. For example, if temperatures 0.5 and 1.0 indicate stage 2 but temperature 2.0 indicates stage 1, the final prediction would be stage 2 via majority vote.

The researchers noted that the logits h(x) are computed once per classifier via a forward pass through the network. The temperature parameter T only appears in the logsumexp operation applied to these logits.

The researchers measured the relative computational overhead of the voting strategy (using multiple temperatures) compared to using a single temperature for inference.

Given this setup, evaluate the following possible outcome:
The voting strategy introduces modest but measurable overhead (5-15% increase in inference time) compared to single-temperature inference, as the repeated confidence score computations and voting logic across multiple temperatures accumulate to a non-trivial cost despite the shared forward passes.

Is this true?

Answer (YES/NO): NO